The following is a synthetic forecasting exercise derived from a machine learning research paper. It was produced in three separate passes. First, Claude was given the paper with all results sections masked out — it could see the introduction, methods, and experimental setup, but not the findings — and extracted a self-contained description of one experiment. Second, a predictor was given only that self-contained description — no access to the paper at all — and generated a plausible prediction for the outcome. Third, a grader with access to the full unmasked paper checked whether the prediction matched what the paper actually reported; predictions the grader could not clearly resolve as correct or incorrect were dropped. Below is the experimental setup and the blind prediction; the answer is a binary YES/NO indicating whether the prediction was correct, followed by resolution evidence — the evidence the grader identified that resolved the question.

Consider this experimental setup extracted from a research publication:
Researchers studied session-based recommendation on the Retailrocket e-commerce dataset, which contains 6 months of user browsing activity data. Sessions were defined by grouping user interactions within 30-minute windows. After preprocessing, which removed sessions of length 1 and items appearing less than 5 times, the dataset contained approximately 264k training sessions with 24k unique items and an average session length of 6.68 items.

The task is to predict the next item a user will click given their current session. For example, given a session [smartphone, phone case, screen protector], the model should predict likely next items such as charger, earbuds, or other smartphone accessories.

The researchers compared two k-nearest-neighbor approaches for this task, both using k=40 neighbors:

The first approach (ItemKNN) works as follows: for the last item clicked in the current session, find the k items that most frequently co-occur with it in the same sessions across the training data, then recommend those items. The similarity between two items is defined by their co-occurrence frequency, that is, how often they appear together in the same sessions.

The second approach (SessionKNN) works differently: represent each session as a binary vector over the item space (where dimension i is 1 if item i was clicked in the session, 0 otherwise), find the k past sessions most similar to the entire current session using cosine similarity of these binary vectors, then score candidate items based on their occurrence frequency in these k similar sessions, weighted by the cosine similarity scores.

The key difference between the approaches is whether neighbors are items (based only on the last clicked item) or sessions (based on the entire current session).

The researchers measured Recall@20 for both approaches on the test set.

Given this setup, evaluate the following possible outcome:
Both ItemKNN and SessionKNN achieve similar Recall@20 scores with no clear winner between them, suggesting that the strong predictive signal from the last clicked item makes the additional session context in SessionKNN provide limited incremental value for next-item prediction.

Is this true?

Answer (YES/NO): NO